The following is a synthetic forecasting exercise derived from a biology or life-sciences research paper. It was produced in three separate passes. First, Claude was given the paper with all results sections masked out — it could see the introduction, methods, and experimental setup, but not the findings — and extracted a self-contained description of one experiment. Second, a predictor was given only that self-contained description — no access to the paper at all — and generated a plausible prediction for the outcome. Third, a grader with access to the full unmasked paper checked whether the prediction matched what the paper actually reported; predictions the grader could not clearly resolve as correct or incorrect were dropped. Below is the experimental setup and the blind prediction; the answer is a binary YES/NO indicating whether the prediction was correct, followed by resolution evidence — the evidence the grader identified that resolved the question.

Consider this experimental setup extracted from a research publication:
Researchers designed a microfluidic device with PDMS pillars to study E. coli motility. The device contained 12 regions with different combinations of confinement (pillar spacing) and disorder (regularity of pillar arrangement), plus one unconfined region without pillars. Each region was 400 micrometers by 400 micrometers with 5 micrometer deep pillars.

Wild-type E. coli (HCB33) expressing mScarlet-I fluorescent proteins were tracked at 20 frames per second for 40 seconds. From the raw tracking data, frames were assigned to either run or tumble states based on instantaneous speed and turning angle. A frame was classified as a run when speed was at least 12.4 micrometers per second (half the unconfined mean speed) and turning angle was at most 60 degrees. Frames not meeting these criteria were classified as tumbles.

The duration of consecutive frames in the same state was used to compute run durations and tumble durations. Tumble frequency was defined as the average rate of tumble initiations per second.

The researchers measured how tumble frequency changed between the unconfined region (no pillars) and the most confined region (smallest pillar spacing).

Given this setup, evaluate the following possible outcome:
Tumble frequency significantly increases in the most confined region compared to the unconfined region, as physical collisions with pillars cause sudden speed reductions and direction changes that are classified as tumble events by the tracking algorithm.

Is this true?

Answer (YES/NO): YES